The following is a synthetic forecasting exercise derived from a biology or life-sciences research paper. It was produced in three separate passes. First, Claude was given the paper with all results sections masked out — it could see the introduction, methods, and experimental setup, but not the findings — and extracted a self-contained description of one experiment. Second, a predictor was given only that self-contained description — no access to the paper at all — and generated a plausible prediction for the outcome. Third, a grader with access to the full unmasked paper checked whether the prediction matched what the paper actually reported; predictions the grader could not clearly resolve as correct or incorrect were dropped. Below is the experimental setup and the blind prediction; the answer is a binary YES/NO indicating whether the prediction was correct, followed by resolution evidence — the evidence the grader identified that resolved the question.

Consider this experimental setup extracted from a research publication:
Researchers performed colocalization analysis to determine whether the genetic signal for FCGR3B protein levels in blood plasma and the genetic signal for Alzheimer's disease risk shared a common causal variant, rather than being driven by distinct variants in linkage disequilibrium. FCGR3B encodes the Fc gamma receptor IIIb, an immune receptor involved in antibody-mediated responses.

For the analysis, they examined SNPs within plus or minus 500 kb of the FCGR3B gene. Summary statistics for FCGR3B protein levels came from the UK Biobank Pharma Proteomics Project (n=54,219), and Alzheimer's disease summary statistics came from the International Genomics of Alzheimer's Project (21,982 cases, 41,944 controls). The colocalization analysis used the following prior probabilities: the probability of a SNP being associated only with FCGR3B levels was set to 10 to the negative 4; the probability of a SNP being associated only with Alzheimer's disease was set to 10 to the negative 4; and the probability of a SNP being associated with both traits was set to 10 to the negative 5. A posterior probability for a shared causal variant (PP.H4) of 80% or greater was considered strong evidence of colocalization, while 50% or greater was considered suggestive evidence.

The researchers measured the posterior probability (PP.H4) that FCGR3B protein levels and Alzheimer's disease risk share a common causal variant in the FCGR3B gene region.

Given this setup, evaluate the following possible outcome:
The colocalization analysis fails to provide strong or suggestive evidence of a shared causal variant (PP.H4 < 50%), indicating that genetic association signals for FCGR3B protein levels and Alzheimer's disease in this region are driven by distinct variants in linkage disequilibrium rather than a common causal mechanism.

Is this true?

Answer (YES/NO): YES